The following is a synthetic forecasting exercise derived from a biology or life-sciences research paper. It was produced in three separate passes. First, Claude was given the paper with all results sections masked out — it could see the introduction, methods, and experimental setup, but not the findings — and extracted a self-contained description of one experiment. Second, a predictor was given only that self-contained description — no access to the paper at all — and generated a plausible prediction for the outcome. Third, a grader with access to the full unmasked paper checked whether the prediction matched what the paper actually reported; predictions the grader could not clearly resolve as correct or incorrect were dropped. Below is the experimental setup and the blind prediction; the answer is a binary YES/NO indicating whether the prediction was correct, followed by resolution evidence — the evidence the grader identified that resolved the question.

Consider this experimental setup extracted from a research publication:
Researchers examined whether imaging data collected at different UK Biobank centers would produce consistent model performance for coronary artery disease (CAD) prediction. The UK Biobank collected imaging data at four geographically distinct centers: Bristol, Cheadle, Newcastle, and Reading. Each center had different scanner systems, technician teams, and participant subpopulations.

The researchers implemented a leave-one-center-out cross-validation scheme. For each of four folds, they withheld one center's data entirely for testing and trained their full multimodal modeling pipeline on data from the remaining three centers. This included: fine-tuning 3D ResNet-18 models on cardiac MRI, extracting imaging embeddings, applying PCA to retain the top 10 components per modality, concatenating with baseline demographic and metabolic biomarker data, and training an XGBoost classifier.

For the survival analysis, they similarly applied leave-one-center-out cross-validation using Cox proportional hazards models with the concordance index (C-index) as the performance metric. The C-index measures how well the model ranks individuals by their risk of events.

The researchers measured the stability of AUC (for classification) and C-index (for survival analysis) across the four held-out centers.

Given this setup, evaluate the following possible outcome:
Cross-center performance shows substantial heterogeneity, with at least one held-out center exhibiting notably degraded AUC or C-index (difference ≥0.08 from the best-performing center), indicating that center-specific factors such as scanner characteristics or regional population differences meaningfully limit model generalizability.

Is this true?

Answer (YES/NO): NO